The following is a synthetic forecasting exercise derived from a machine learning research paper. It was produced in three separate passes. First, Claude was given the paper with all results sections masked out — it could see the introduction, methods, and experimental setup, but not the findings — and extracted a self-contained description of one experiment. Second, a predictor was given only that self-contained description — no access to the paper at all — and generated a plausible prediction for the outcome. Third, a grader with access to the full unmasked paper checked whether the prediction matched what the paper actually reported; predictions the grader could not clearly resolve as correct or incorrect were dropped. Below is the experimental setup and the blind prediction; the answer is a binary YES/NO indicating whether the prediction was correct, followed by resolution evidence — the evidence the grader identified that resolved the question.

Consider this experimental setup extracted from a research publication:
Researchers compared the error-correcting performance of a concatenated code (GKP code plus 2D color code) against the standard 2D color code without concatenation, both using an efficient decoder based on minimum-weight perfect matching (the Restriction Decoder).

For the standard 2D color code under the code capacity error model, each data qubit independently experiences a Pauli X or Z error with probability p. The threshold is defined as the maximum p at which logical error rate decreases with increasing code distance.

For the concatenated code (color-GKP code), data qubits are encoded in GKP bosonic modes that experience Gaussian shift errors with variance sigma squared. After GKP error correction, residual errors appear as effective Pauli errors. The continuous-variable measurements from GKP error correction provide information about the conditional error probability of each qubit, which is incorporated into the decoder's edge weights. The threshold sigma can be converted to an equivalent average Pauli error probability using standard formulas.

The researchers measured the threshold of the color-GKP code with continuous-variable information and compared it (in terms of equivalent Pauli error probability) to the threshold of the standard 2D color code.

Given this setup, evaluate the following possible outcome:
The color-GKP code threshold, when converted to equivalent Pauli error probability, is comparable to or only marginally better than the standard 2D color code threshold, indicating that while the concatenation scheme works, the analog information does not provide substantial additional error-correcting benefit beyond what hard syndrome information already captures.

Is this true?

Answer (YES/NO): NO